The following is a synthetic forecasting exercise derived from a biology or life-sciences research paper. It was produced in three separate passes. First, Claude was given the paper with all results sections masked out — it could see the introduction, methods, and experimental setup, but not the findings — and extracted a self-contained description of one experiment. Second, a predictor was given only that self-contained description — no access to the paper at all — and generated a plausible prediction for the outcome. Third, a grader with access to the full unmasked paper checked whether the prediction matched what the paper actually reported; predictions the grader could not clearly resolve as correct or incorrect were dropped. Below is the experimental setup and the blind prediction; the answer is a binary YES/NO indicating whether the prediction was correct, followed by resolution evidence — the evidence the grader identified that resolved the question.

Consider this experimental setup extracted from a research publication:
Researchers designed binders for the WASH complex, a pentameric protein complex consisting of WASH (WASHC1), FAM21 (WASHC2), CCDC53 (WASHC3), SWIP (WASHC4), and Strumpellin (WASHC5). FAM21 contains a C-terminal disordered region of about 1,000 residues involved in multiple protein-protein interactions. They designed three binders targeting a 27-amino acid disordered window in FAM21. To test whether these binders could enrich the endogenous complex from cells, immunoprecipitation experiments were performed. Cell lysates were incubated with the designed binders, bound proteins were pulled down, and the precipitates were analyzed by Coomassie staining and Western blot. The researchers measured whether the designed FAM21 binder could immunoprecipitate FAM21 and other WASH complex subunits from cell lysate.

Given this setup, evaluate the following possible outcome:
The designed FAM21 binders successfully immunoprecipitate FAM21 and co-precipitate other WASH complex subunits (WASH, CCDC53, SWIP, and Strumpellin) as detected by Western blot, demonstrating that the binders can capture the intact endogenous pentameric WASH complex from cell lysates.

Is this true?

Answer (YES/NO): YES